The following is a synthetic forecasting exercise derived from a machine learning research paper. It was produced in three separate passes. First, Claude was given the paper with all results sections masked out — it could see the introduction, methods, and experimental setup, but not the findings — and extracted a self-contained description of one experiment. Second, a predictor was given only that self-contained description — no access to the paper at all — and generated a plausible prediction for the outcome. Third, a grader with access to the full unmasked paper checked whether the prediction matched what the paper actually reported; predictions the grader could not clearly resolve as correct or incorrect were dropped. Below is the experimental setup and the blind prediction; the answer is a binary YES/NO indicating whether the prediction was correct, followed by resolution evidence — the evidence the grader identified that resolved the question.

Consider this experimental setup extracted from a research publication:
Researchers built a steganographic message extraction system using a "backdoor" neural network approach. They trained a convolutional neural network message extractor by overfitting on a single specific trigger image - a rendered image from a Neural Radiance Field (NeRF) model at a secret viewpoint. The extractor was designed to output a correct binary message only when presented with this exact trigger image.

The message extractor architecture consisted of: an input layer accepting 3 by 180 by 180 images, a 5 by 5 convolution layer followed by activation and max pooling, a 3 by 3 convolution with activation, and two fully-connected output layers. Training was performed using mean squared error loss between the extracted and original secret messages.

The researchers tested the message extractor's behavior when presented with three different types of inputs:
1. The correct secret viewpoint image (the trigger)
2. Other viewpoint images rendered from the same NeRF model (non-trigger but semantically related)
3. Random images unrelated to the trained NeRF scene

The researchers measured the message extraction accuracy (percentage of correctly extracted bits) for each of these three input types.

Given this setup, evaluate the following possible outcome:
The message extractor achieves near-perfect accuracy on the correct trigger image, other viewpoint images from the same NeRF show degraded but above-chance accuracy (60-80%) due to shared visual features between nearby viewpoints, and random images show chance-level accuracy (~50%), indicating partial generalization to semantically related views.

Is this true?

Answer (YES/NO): NO